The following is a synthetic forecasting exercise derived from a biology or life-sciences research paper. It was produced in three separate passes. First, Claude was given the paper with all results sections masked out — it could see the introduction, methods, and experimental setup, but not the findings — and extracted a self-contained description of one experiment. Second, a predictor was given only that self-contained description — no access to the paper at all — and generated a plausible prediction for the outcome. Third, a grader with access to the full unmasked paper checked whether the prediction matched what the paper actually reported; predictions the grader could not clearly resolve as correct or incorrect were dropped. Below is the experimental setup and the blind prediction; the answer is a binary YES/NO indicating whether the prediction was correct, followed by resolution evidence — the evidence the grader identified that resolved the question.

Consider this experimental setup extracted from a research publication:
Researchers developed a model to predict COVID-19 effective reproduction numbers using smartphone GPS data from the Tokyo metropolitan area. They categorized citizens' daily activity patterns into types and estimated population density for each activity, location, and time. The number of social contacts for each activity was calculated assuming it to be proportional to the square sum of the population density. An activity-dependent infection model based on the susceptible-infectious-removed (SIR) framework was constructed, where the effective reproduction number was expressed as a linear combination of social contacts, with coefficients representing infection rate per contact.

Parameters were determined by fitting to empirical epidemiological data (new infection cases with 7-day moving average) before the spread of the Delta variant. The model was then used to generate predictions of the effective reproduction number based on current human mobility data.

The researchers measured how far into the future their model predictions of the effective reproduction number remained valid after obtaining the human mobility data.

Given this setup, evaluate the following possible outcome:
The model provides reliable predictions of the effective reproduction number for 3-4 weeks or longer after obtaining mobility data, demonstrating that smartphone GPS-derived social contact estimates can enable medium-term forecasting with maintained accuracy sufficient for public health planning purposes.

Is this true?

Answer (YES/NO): NO